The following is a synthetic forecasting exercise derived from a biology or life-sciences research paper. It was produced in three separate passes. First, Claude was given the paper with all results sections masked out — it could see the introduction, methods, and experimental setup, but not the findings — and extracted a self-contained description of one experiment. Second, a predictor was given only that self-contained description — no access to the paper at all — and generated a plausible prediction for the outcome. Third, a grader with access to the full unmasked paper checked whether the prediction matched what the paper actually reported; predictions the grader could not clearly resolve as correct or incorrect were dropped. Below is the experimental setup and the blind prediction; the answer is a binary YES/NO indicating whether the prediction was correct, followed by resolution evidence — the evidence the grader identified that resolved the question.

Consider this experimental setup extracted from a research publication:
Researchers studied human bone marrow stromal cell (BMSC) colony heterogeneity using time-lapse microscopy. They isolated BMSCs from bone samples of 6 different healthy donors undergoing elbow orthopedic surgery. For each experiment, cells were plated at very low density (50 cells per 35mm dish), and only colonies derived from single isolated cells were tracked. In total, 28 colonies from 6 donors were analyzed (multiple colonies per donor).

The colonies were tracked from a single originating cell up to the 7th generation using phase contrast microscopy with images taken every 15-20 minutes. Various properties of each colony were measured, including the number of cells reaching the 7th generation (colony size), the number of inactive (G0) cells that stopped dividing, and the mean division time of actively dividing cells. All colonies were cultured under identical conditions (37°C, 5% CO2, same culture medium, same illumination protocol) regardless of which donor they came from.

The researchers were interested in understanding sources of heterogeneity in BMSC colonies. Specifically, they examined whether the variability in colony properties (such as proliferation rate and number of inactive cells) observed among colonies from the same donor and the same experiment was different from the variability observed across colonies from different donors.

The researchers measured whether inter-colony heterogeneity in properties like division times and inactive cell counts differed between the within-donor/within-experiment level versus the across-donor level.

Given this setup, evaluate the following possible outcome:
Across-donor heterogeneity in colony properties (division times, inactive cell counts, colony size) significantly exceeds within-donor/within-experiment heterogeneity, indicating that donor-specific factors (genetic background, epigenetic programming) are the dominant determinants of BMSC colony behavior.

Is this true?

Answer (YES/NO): NO